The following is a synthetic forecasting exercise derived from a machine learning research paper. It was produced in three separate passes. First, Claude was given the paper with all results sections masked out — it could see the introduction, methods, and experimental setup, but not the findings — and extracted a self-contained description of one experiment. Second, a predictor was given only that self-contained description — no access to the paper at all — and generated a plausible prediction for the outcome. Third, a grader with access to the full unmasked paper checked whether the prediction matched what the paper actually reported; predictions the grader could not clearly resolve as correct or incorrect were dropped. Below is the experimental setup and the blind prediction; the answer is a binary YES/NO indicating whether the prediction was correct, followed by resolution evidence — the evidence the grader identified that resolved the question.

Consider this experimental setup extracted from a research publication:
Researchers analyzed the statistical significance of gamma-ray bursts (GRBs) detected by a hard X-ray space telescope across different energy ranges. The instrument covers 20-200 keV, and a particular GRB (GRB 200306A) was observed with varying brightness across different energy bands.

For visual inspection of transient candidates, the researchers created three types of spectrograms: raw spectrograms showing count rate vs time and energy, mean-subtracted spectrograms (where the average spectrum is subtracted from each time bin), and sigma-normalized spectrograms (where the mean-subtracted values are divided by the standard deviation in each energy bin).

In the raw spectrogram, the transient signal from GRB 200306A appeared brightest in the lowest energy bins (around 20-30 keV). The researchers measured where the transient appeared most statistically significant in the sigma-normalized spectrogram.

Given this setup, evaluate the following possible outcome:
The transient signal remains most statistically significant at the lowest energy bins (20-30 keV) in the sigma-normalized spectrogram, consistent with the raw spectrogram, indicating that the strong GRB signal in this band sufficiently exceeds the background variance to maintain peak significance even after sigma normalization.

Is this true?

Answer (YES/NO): NO